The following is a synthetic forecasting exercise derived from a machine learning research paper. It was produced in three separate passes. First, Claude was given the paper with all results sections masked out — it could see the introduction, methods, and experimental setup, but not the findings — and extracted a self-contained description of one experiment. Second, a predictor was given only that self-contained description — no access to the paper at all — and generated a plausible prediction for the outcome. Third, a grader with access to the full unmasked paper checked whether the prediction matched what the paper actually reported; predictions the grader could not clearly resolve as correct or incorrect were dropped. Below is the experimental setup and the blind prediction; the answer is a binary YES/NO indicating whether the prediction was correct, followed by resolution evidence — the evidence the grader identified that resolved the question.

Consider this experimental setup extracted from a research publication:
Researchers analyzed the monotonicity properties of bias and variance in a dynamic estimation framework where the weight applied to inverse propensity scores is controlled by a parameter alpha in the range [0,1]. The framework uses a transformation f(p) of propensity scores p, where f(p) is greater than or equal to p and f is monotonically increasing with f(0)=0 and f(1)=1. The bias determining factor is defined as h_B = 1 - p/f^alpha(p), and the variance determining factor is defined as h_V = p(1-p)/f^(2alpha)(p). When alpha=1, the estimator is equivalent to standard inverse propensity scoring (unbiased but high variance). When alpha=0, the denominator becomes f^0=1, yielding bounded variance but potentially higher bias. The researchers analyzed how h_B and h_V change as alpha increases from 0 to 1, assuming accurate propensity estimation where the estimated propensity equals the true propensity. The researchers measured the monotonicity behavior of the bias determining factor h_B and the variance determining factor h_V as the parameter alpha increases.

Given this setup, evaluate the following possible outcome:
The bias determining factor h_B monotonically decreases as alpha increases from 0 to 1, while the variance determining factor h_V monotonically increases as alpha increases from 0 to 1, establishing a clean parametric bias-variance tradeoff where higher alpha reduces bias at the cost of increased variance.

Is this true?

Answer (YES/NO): YES